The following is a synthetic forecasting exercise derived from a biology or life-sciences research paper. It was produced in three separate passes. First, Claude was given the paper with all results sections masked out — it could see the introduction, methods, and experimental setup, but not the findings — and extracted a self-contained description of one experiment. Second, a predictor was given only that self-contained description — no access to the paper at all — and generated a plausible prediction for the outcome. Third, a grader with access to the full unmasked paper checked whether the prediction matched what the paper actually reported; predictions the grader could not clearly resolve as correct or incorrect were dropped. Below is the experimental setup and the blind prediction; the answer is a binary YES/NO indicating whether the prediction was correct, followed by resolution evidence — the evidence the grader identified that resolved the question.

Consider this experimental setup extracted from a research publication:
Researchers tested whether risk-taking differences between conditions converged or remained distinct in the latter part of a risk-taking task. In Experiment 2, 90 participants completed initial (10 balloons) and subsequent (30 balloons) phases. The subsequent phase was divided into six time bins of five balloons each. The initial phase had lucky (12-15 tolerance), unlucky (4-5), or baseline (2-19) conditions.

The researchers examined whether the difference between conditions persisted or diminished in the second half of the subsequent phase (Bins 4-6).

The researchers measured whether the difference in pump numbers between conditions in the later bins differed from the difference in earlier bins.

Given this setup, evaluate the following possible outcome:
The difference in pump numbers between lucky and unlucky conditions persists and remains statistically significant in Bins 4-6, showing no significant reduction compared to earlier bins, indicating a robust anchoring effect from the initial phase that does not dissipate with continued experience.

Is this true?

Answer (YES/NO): NO